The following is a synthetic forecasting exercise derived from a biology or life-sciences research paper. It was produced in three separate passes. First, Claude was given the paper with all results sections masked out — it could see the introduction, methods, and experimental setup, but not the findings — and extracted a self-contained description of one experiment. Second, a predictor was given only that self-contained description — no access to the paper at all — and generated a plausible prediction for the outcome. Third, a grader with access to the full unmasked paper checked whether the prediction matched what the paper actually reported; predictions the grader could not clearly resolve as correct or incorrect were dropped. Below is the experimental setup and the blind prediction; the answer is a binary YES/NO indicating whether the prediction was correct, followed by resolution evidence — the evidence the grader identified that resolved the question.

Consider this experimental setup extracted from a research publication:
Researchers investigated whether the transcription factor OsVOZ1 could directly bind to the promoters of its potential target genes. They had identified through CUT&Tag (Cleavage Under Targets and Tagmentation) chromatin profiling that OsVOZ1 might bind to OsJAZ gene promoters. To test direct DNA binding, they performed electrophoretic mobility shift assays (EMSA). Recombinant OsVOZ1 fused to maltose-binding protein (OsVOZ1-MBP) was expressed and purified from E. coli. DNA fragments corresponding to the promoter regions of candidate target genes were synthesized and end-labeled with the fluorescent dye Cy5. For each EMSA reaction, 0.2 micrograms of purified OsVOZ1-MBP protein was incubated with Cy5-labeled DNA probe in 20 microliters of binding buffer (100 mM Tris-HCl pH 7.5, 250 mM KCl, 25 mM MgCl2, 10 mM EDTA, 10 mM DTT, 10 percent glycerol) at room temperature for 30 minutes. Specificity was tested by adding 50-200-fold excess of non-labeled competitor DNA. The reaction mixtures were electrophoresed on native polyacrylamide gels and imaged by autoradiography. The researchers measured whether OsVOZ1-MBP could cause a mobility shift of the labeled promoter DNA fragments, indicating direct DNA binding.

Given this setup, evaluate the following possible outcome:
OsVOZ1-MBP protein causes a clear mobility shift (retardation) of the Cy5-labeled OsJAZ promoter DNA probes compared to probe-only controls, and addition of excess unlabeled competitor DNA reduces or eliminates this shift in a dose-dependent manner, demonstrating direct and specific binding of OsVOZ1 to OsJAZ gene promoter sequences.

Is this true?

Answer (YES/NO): YES